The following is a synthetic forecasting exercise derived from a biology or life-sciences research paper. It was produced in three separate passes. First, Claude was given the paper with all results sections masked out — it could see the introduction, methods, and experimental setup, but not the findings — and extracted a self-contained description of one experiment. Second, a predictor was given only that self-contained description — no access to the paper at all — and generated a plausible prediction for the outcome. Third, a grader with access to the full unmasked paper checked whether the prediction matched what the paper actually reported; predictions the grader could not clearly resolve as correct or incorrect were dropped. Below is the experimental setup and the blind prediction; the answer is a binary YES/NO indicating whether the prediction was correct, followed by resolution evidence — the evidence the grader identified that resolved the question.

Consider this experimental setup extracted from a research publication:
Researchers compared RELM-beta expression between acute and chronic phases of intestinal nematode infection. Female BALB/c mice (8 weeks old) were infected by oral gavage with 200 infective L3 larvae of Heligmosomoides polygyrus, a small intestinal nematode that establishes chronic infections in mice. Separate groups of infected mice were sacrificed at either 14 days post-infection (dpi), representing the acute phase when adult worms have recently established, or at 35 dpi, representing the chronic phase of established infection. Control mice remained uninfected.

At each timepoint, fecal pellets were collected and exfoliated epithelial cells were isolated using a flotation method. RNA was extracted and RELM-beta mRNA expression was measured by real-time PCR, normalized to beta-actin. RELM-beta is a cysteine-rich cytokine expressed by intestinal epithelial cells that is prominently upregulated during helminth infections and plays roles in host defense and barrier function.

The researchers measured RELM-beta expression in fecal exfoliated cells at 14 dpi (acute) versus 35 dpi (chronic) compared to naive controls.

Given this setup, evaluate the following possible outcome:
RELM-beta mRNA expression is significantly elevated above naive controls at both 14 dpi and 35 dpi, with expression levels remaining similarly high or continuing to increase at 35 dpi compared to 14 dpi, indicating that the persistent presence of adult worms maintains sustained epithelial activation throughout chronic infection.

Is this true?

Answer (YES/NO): NO